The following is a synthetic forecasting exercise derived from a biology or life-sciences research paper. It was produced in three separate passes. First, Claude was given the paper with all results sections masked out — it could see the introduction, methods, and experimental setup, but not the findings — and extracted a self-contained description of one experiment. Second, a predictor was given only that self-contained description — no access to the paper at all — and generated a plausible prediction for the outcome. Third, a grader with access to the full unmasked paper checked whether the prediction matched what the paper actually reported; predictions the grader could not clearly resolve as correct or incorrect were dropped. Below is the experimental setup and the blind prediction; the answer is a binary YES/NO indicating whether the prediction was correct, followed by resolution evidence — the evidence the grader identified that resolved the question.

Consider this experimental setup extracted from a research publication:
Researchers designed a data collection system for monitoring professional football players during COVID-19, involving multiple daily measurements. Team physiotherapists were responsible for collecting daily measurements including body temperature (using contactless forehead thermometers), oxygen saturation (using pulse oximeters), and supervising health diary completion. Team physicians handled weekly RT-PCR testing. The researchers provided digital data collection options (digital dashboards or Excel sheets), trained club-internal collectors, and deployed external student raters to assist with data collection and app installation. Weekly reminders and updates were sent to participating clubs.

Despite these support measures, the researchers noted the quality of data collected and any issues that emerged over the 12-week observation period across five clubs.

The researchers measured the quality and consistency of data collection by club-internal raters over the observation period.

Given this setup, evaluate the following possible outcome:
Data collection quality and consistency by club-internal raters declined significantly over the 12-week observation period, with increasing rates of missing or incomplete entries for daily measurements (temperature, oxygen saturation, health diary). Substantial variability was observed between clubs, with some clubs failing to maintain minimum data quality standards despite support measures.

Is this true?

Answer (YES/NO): NO